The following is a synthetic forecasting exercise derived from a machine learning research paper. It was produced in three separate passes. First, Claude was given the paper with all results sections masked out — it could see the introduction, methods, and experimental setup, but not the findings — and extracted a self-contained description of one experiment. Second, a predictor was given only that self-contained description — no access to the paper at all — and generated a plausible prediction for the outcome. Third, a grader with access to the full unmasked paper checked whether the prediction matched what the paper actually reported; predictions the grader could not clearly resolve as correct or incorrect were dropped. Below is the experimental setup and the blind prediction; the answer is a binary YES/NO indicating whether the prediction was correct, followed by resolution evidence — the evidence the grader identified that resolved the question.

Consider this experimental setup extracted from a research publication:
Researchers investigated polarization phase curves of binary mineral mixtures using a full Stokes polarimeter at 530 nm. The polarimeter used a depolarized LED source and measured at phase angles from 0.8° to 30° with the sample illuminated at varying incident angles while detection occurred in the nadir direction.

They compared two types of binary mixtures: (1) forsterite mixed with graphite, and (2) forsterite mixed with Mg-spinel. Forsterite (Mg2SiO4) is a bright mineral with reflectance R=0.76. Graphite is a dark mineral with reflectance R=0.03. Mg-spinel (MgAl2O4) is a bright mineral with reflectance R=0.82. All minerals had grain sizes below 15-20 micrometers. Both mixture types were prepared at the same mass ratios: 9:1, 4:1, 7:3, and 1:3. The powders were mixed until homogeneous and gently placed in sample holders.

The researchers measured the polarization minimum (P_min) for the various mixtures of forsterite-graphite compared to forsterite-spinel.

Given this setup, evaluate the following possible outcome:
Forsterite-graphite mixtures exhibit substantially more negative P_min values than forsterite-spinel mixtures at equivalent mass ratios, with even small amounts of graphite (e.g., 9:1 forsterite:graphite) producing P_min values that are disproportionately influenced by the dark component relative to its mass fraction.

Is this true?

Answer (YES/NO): YES